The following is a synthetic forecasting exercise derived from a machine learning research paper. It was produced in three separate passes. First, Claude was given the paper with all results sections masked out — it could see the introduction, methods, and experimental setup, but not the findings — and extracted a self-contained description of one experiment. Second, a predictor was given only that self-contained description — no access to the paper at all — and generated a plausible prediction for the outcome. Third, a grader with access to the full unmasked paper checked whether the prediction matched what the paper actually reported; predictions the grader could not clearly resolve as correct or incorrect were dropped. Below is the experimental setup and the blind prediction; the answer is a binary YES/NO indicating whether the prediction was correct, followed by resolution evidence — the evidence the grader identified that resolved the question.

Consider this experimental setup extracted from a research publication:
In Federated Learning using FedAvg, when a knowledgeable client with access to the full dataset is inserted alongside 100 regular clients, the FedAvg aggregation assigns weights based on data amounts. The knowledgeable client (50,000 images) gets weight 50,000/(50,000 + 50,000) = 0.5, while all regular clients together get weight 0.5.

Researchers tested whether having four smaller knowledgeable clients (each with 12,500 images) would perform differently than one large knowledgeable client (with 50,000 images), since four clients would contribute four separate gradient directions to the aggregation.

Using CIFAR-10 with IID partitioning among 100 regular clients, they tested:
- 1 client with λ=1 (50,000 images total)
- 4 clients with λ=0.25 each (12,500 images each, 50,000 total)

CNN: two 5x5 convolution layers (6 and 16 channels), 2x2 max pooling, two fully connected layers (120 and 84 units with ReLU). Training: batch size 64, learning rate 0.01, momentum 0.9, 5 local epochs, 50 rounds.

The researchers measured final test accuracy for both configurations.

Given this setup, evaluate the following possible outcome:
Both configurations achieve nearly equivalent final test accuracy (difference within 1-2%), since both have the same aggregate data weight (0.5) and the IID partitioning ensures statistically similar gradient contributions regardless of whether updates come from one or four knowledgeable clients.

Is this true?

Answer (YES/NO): NO